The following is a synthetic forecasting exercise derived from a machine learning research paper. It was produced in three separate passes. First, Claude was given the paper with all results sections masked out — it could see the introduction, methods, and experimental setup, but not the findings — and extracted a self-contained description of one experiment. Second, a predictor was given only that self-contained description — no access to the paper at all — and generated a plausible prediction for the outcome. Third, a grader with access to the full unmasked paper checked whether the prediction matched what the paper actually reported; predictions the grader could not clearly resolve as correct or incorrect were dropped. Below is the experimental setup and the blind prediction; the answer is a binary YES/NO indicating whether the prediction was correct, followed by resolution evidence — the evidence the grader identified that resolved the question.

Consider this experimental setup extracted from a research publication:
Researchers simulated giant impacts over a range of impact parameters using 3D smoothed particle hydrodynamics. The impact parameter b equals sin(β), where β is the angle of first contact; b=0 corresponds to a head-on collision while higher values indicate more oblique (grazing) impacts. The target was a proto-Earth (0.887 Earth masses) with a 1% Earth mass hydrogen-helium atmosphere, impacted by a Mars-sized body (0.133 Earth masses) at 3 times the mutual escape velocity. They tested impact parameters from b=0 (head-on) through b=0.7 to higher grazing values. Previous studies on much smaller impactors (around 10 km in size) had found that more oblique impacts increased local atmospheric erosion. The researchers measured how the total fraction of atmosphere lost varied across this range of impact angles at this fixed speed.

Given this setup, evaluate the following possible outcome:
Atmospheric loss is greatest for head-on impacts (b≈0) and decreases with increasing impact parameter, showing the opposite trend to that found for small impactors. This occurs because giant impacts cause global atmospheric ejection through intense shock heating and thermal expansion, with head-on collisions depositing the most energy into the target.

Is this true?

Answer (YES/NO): NO